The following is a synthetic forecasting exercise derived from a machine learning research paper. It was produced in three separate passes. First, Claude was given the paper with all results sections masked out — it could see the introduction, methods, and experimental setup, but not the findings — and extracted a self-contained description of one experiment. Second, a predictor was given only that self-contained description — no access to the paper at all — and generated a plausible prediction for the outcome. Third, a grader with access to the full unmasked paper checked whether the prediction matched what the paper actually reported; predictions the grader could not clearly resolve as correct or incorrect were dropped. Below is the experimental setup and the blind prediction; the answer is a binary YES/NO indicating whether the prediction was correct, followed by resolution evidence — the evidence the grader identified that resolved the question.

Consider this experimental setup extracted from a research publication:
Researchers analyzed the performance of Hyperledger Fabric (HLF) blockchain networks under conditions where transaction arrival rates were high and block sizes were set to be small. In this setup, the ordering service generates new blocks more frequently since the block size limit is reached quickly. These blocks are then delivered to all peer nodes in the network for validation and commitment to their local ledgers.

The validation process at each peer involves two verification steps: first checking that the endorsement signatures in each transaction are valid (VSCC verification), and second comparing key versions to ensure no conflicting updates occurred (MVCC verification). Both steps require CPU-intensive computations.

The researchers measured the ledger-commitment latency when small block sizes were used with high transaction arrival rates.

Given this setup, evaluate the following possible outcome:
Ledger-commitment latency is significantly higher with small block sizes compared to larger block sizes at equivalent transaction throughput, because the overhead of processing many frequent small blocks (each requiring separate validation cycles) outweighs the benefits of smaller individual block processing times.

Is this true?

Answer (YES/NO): YES